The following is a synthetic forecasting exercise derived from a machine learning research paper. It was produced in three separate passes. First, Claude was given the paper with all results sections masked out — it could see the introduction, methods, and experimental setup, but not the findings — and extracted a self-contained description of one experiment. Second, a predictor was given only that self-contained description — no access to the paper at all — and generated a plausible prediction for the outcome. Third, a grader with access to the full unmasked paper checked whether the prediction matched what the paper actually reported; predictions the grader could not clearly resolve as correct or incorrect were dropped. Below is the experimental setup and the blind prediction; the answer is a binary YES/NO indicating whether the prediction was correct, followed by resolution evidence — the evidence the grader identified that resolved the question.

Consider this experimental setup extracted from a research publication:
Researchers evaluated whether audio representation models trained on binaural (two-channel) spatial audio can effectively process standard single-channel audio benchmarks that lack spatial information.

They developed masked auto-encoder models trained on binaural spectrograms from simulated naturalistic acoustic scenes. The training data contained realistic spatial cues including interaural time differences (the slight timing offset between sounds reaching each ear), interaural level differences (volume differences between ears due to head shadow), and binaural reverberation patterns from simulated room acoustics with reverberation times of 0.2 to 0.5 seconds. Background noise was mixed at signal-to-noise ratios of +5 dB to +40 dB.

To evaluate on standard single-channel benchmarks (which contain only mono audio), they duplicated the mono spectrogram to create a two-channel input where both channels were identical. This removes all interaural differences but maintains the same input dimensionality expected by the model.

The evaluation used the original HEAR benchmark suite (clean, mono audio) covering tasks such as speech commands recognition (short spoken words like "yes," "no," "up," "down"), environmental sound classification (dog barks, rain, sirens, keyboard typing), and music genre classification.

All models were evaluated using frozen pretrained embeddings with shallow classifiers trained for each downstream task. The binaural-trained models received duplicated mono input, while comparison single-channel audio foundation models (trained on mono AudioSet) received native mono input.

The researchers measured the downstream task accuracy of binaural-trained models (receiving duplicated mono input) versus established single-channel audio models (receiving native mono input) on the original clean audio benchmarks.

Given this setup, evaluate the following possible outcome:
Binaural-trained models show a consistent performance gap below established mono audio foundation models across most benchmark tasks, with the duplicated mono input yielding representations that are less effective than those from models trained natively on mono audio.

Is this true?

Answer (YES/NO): NO